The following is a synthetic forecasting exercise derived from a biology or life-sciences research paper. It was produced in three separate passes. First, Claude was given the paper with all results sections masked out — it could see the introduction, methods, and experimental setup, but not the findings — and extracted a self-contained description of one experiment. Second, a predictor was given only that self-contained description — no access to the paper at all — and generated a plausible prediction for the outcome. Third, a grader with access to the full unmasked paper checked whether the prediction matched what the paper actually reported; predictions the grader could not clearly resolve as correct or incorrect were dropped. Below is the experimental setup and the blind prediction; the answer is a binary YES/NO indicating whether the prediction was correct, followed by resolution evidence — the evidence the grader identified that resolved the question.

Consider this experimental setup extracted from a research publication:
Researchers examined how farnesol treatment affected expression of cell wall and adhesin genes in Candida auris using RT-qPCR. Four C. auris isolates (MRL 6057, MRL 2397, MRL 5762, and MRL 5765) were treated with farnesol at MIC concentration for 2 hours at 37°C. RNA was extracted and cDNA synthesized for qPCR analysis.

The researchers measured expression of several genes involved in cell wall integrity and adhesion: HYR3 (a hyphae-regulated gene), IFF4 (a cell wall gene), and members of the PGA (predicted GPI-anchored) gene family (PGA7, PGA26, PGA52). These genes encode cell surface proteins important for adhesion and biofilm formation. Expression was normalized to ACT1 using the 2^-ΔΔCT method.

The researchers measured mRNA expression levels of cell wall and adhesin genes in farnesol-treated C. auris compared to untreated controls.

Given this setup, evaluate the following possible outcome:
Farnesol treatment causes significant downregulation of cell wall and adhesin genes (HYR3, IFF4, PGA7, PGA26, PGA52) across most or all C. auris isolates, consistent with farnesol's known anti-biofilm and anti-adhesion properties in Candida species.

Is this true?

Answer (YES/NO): YES